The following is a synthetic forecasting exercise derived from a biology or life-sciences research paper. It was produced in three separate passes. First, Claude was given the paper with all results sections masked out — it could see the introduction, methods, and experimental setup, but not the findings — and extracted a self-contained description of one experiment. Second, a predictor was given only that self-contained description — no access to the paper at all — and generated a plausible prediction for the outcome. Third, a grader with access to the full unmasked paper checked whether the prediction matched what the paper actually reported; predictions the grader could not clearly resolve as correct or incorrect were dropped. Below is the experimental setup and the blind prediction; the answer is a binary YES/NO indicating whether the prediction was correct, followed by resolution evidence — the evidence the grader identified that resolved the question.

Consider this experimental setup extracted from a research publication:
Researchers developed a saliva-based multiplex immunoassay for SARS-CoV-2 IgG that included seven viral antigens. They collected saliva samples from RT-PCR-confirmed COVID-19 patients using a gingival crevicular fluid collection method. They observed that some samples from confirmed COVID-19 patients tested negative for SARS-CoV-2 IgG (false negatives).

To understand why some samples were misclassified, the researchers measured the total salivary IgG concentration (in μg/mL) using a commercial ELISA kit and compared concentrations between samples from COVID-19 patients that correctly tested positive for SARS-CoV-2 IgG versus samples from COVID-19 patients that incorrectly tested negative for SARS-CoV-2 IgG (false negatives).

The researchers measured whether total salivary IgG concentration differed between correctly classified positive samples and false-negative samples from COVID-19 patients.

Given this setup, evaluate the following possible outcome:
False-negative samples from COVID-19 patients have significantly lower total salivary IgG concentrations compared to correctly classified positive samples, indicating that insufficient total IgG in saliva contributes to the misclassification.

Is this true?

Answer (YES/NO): YES